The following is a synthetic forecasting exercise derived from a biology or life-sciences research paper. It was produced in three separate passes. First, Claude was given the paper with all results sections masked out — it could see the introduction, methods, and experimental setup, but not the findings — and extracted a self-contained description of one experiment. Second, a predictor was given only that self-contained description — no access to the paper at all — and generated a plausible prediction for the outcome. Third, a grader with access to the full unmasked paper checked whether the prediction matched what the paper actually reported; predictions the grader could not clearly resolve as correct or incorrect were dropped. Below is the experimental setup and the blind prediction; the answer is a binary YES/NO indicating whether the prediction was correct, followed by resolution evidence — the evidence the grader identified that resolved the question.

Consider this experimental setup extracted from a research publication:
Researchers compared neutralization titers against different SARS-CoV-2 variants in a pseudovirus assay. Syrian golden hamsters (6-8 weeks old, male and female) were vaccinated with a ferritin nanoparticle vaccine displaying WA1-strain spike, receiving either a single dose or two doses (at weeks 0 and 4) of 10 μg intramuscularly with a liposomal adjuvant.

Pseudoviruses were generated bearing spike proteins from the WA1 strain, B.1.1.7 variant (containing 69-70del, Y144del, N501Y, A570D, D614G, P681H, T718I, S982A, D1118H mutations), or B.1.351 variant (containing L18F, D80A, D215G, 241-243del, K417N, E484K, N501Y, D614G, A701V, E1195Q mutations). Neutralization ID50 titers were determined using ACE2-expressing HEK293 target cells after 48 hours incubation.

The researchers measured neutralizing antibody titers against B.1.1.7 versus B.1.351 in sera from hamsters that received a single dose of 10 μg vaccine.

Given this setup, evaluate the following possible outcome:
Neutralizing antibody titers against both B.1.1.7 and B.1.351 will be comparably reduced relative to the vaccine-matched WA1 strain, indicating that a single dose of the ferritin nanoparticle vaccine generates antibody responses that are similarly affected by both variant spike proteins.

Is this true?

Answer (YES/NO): NO